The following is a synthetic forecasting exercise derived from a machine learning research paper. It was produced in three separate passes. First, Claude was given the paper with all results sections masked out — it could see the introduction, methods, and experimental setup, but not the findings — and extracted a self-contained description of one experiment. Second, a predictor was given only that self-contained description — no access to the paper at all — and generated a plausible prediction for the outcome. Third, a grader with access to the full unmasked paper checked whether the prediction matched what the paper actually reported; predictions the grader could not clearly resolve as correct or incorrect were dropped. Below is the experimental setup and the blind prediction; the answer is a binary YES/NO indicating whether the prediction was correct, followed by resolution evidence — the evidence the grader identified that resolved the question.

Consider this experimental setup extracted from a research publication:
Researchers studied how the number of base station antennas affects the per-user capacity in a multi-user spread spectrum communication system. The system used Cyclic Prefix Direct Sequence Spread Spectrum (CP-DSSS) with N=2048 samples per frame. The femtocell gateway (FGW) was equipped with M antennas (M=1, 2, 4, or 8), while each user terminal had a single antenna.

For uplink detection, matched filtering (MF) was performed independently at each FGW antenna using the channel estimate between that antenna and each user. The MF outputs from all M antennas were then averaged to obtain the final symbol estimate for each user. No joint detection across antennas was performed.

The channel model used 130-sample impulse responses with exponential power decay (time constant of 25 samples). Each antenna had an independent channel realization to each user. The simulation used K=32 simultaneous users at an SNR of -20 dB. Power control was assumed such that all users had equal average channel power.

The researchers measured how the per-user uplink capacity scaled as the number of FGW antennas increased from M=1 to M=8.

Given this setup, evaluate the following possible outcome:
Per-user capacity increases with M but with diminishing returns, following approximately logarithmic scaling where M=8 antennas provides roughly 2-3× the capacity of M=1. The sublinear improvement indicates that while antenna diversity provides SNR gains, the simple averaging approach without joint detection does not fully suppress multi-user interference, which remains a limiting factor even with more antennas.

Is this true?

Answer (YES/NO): NO